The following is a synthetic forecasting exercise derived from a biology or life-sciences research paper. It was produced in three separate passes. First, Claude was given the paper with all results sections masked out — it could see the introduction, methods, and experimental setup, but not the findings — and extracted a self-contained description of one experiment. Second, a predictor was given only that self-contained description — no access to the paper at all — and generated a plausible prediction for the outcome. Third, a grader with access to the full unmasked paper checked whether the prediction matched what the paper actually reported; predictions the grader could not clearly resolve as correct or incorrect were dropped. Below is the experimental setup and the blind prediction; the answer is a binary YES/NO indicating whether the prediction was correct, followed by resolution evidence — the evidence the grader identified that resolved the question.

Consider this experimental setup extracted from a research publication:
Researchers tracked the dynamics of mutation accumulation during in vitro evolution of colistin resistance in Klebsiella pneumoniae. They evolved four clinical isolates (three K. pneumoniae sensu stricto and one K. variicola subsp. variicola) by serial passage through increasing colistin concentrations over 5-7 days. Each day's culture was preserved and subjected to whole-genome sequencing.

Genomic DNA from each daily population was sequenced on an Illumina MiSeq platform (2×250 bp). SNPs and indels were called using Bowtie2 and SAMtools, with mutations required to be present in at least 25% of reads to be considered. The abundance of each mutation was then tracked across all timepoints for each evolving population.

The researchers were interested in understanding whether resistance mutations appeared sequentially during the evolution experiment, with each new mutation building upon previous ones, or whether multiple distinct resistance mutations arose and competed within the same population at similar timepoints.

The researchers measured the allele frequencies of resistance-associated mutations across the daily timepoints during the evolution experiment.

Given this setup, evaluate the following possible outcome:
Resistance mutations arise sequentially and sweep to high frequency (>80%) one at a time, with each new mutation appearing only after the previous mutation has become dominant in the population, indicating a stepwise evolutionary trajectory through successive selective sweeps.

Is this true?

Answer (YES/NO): NO